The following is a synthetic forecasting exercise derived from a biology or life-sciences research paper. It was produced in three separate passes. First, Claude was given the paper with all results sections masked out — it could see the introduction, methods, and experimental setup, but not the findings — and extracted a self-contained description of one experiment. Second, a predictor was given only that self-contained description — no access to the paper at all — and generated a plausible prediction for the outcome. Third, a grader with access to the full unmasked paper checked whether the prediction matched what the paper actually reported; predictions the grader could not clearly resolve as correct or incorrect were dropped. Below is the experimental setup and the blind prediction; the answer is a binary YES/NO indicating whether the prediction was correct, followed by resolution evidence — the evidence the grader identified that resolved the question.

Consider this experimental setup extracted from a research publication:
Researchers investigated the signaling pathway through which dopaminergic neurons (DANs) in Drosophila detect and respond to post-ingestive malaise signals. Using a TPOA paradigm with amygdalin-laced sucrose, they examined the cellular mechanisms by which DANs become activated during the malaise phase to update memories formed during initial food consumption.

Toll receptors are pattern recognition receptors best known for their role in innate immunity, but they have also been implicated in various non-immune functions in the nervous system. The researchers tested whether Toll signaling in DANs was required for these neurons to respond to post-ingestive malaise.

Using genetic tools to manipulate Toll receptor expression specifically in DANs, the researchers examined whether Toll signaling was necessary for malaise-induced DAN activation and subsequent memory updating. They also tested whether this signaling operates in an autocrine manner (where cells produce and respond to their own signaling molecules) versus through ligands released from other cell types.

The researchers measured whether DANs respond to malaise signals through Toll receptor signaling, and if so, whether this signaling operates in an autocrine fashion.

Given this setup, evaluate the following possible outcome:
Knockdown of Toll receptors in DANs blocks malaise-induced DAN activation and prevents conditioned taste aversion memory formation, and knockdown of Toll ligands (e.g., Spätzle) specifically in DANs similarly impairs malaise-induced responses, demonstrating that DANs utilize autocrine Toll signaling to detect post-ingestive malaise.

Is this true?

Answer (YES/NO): YES